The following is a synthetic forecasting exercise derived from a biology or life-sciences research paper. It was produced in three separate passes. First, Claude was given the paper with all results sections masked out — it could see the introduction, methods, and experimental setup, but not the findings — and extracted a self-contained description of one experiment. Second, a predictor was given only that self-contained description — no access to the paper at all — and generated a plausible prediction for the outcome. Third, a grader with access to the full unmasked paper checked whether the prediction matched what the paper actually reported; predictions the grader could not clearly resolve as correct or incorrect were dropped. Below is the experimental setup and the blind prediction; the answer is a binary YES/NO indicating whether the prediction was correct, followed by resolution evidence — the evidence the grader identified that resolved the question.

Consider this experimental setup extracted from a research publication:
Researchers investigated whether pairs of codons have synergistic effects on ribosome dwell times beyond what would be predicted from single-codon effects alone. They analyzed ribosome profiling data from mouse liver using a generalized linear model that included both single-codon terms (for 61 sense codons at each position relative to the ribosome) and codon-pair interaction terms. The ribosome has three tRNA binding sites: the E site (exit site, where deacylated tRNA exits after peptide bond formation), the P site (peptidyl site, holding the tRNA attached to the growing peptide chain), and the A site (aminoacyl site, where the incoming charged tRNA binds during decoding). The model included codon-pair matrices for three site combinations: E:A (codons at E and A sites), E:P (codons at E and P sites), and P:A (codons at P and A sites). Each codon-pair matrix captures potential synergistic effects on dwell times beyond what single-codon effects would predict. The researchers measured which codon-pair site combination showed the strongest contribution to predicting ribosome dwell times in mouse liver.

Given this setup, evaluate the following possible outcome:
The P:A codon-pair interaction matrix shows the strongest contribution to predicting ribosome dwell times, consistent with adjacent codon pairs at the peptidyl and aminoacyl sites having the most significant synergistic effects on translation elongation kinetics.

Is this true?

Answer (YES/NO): YES